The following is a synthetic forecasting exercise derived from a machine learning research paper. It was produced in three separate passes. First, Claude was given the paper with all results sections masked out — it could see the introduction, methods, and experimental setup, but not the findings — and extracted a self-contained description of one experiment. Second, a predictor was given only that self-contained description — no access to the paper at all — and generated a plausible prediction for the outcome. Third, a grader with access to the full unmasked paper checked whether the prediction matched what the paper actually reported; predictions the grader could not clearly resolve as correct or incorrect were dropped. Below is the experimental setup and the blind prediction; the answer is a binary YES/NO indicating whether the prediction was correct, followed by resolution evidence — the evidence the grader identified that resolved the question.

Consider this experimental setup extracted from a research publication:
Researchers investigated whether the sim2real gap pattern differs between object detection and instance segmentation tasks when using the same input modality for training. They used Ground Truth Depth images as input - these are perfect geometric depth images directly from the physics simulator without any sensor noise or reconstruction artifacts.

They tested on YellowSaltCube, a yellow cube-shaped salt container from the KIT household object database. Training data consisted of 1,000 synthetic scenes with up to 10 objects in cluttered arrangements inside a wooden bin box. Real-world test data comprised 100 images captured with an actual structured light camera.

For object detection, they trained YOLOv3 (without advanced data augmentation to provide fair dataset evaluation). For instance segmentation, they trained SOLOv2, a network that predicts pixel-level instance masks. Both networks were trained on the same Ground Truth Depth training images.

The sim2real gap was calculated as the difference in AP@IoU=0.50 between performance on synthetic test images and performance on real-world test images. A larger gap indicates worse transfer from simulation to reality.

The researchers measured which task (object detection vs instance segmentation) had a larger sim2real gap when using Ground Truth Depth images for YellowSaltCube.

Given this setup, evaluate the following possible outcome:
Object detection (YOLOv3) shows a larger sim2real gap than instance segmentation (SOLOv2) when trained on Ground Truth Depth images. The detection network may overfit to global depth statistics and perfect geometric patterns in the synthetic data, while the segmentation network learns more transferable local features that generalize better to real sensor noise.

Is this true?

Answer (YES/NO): YES